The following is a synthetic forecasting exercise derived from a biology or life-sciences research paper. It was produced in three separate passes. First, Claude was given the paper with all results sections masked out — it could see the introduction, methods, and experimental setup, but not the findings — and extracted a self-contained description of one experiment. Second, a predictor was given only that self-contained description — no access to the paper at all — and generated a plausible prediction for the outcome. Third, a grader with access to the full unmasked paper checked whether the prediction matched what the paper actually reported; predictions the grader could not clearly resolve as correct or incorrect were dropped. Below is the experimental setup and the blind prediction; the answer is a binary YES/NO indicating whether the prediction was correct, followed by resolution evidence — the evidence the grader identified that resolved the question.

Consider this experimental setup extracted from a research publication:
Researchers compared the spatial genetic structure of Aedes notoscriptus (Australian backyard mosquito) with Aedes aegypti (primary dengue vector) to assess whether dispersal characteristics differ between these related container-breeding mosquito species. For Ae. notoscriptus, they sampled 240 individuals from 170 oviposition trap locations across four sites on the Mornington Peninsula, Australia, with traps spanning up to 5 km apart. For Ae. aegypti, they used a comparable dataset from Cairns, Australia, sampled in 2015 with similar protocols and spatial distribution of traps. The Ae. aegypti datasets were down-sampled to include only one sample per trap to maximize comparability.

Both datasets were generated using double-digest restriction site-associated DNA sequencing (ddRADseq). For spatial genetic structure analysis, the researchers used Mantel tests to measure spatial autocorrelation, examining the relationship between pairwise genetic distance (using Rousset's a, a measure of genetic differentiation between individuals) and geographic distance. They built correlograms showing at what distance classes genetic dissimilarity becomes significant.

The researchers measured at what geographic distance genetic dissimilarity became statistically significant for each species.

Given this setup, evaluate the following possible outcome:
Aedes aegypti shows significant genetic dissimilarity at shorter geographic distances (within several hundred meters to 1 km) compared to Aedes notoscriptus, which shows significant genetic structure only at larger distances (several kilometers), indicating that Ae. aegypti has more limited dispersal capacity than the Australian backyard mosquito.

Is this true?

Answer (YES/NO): YES